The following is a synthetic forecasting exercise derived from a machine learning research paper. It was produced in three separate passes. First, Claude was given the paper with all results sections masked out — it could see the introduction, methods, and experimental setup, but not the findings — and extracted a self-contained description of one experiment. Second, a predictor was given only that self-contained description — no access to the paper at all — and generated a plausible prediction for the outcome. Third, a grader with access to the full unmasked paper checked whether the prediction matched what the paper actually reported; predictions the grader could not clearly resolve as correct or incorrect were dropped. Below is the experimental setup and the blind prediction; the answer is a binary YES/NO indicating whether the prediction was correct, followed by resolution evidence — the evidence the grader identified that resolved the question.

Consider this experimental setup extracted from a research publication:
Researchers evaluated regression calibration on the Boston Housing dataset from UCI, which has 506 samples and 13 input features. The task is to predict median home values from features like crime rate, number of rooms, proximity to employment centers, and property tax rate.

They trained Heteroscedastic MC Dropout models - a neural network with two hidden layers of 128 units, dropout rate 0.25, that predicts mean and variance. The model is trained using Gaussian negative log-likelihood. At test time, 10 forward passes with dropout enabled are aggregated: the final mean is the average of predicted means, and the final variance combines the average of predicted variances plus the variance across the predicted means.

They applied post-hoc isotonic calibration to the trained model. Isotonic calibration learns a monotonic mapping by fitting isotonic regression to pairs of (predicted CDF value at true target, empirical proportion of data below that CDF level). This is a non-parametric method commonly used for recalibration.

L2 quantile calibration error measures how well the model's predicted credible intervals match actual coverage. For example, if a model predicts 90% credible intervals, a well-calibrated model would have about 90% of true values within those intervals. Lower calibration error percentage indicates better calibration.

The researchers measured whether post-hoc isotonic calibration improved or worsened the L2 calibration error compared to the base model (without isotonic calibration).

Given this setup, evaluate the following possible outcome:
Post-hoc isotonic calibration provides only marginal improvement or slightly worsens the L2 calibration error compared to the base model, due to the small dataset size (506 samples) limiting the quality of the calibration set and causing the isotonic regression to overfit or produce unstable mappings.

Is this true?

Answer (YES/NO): NO